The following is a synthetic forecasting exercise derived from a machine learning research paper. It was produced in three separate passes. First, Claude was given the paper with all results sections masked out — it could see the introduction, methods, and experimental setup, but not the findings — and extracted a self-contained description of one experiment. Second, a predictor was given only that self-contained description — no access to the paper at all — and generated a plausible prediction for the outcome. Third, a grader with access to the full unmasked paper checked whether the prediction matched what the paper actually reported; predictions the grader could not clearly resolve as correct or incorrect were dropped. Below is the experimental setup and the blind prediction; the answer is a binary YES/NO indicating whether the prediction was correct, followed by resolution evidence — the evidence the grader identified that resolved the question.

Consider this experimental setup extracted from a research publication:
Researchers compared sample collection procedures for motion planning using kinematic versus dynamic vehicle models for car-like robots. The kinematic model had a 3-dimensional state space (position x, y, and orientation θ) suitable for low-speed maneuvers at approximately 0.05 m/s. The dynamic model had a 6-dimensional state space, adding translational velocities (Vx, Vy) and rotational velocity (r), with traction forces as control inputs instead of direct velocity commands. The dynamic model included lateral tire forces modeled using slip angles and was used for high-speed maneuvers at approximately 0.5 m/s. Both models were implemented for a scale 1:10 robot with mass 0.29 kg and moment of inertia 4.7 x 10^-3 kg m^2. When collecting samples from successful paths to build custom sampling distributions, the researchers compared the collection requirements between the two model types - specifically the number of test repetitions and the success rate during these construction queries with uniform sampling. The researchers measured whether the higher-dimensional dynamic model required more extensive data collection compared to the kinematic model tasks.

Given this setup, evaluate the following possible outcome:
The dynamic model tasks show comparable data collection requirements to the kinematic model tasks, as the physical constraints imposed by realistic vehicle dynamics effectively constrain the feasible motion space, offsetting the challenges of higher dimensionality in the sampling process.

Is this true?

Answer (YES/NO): NO